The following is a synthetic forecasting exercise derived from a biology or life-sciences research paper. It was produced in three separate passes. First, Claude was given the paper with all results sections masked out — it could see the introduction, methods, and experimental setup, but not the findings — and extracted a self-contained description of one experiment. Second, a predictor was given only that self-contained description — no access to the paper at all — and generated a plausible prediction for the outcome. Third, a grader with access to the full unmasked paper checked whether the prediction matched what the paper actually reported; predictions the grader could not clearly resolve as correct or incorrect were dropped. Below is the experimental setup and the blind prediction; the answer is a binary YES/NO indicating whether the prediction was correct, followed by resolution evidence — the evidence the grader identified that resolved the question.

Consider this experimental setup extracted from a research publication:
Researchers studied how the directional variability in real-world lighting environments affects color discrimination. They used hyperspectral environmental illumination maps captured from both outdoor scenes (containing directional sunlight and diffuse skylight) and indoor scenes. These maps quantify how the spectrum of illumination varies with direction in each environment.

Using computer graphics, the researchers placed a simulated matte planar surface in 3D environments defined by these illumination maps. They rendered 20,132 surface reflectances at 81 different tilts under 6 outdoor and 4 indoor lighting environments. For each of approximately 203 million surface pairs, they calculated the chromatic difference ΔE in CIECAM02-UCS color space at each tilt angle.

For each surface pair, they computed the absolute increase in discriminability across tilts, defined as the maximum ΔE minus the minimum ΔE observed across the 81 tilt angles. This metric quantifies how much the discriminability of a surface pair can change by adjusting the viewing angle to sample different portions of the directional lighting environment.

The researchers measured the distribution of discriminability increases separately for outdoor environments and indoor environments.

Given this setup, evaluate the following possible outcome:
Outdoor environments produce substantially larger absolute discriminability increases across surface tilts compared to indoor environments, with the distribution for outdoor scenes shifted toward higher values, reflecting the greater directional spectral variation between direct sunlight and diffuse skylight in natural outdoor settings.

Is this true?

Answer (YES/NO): YES